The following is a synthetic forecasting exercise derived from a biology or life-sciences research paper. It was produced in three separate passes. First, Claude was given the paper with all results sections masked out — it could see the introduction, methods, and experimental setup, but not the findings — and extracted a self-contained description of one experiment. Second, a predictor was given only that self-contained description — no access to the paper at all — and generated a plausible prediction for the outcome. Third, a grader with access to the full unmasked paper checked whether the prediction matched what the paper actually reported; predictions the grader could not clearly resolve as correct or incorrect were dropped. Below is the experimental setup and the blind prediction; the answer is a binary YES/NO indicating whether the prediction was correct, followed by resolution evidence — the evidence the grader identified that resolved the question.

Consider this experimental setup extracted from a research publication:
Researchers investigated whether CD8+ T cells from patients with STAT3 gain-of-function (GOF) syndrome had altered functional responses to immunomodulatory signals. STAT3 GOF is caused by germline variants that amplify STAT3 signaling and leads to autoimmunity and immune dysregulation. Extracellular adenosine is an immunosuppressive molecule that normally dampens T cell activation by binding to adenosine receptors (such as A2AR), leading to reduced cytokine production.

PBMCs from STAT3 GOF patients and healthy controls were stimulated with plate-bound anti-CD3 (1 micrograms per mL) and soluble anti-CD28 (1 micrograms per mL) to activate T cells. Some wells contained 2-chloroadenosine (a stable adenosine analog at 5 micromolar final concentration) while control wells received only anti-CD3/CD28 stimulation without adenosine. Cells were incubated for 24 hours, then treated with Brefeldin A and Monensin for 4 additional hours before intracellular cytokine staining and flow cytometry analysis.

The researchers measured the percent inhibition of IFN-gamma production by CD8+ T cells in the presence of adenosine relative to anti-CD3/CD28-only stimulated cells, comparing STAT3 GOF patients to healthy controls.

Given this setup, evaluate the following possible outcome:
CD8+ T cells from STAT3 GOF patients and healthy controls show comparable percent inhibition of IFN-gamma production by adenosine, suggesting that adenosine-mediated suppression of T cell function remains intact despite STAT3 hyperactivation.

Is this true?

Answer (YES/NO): NO